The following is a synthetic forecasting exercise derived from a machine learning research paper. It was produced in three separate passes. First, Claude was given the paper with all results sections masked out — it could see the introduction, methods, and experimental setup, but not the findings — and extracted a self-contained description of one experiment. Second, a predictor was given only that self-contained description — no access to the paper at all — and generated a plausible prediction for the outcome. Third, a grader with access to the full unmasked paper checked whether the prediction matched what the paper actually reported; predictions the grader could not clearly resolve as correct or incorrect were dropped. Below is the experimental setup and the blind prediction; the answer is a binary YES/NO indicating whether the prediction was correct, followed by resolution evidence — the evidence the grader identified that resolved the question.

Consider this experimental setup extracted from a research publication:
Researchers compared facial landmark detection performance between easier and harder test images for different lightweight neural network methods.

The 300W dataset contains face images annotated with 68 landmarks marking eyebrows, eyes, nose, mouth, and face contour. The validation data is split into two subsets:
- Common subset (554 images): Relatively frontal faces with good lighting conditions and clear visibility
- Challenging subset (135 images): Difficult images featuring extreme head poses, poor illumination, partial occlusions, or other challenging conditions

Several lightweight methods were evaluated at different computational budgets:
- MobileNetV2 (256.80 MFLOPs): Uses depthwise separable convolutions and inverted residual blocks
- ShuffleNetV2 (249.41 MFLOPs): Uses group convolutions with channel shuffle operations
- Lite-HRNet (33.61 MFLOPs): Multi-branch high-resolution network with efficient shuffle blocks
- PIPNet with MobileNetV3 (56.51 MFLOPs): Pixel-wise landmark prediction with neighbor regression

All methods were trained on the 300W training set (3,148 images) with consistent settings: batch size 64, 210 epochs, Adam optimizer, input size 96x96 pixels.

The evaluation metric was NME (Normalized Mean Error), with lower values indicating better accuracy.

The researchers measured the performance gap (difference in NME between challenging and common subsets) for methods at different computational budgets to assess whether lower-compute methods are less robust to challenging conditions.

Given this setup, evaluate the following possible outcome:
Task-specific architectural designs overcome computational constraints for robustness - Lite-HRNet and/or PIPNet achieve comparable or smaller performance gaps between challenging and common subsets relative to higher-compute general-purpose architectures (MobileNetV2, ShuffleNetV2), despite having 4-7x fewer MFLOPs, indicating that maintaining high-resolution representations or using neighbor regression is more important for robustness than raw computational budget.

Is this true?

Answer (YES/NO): YES